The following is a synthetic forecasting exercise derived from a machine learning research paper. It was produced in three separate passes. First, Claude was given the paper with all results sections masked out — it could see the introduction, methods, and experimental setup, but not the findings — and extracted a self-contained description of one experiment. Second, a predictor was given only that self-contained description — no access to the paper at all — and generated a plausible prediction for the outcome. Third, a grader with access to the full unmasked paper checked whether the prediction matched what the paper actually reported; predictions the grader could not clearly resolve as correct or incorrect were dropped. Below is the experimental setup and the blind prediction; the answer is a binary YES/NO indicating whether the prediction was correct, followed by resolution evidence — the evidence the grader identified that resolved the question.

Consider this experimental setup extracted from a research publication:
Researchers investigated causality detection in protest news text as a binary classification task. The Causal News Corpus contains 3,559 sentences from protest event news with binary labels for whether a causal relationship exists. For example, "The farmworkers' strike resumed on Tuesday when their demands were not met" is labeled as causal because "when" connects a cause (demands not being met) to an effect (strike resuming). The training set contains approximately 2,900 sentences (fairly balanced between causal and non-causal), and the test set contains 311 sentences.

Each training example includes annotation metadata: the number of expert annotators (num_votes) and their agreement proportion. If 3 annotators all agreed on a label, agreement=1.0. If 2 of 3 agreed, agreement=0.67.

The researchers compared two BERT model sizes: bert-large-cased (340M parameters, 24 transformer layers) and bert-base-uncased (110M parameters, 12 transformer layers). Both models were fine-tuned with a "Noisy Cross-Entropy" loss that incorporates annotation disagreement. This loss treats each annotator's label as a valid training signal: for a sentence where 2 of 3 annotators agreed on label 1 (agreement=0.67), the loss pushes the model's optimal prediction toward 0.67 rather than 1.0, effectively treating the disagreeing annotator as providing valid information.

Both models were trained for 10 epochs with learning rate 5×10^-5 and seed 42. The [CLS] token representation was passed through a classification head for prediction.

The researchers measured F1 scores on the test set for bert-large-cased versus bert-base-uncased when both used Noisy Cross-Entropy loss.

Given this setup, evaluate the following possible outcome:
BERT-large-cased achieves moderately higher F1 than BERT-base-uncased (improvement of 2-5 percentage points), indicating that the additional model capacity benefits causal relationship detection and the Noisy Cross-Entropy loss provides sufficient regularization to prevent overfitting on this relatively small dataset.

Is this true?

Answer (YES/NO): NO